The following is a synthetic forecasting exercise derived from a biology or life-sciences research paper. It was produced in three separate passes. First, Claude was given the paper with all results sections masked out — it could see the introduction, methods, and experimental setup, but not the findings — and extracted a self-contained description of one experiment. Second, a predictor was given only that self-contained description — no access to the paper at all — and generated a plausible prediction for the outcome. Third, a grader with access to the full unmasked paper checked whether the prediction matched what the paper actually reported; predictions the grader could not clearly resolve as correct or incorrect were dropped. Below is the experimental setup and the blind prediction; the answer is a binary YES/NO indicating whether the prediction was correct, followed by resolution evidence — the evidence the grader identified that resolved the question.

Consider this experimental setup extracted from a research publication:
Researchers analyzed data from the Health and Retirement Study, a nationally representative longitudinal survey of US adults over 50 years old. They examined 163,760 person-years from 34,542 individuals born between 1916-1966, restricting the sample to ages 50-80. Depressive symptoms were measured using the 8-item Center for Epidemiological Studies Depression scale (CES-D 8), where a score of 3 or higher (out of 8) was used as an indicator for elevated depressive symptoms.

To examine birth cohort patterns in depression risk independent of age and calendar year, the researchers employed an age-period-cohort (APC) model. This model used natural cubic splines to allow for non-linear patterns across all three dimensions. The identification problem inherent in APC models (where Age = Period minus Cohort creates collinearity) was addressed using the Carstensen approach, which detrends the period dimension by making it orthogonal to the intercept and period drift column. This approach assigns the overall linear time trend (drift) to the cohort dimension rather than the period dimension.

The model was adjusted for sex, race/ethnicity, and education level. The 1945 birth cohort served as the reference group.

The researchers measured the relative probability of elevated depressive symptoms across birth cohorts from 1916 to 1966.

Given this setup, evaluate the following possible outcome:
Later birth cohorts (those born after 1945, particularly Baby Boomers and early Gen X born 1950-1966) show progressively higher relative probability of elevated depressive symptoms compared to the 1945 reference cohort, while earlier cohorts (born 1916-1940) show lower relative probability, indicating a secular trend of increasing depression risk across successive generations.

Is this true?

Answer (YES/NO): NO